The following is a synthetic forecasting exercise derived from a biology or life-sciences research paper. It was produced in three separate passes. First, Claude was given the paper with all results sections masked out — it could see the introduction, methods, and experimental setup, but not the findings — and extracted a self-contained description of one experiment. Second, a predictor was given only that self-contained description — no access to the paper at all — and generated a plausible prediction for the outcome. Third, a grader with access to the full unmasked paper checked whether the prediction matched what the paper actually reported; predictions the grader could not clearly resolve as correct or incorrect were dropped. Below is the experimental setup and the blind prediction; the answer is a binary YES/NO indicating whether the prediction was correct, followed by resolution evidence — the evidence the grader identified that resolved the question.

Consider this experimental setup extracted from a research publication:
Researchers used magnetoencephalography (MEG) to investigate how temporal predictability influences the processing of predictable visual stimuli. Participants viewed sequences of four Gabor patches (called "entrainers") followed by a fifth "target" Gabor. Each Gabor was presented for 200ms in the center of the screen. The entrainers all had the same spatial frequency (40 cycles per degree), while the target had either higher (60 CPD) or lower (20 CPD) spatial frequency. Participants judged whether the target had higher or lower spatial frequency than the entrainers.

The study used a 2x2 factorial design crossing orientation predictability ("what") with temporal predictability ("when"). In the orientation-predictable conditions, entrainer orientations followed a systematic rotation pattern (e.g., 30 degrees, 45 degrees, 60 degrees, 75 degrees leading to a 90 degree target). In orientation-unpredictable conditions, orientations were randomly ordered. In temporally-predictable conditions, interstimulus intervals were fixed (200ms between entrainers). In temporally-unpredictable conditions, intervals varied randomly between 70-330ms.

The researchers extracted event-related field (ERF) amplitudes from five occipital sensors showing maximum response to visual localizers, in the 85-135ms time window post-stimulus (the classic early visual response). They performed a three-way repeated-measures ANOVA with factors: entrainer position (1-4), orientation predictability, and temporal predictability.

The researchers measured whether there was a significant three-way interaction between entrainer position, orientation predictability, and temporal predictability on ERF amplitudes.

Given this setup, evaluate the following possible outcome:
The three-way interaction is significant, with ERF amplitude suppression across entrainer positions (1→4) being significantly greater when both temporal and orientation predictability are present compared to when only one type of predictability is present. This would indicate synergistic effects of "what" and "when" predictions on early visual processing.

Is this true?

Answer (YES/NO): NO